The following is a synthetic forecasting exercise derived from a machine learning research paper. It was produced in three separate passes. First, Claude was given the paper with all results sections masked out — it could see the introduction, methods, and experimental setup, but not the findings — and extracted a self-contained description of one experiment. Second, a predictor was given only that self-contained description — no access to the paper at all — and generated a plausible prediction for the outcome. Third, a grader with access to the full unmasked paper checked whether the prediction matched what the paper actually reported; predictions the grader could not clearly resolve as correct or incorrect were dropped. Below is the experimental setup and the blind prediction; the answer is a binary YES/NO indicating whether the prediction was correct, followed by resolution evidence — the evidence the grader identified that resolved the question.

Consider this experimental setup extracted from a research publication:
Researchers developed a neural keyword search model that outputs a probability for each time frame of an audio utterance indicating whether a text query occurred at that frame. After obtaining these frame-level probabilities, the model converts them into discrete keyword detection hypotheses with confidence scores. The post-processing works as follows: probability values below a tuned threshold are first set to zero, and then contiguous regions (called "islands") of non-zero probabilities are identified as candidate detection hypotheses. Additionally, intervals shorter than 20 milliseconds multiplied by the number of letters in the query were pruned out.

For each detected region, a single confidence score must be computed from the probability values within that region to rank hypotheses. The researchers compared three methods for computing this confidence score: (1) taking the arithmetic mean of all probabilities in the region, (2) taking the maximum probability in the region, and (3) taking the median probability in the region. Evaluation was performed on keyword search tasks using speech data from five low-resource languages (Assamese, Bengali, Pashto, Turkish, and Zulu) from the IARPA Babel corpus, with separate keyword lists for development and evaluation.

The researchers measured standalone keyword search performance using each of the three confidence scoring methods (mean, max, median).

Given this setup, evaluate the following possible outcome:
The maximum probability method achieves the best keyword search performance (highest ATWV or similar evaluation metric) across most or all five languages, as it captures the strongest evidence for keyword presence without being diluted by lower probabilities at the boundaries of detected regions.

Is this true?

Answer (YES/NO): NO